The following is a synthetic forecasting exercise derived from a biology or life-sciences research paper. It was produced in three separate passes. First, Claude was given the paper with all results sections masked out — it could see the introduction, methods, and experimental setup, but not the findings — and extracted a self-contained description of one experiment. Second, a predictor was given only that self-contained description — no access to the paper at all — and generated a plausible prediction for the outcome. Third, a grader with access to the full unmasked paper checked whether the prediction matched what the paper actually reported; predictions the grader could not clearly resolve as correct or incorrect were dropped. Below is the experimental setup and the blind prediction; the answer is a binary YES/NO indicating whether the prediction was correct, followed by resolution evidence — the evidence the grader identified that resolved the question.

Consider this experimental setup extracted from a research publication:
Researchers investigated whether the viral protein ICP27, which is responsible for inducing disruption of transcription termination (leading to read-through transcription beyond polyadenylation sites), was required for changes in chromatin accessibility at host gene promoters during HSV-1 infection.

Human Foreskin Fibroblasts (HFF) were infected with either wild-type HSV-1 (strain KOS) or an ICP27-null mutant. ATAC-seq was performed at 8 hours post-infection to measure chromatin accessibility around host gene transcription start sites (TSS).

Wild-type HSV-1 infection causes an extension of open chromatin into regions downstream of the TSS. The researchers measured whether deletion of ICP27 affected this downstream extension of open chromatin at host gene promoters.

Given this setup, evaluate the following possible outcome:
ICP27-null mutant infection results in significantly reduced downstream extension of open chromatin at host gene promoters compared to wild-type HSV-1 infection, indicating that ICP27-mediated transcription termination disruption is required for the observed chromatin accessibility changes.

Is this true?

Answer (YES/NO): NO